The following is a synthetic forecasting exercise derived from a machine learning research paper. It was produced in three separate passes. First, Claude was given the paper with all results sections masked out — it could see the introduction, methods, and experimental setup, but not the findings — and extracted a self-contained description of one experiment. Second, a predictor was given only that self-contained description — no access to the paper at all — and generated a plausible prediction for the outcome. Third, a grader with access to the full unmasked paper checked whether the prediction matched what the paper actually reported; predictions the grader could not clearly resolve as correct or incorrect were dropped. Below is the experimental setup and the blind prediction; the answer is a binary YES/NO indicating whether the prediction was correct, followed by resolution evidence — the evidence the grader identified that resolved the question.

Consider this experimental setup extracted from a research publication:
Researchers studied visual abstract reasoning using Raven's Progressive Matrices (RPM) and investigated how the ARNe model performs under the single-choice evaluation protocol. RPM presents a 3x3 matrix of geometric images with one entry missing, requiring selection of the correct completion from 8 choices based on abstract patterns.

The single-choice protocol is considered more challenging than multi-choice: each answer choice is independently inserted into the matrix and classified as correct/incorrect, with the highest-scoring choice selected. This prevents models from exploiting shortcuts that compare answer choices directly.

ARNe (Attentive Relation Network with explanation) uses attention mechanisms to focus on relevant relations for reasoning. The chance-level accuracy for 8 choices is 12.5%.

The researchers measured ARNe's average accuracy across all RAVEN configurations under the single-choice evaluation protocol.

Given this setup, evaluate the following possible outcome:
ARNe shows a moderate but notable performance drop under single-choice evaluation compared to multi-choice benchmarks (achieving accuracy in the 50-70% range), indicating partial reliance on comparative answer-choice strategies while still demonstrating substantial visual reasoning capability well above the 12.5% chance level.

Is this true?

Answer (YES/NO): NO